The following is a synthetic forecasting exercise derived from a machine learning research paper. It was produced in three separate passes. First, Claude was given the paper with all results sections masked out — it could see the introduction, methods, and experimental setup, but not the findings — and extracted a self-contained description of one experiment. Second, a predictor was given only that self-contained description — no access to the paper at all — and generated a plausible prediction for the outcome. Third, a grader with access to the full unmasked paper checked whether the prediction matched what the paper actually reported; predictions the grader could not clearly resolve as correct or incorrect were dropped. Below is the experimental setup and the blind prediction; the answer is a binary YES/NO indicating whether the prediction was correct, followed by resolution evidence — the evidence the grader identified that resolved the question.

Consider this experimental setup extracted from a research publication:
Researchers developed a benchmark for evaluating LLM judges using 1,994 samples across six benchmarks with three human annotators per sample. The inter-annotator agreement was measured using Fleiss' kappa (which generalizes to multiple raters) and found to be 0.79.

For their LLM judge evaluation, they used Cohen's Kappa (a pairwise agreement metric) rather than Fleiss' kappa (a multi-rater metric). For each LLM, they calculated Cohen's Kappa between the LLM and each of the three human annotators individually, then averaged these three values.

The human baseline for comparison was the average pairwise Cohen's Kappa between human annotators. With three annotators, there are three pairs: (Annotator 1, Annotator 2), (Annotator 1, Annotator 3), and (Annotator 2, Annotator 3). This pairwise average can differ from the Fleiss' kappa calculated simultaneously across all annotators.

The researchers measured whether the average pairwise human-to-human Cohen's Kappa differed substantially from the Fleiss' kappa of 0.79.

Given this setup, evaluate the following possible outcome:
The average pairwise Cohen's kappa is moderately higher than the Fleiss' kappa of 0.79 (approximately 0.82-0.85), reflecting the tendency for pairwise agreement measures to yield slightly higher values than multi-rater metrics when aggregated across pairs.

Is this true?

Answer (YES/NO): NO